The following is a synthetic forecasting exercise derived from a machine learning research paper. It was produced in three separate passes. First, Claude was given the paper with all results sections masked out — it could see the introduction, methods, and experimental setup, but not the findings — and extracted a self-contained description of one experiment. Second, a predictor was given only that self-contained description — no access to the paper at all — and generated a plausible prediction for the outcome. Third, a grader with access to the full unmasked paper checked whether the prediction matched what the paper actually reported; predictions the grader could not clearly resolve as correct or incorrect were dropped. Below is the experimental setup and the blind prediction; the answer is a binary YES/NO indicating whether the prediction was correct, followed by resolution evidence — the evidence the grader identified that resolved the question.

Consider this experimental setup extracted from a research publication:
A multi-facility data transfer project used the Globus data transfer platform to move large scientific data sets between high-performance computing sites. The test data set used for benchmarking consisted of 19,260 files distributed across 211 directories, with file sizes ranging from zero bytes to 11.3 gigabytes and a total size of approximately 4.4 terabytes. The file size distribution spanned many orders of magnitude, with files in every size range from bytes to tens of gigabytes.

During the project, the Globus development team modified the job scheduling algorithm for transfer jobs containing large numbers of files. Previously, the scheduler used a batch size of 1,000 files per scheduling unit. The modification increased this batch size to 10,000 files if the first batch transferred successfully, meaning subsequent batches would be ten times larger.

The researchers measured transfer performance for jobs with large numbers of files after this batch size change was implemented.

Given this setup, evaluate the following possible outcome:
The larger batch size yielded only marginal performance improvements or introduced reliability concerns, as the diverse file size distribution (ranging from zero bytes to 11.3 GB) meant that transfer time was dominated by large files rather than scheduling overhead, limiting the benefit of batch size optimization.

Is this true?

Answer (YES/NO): NO